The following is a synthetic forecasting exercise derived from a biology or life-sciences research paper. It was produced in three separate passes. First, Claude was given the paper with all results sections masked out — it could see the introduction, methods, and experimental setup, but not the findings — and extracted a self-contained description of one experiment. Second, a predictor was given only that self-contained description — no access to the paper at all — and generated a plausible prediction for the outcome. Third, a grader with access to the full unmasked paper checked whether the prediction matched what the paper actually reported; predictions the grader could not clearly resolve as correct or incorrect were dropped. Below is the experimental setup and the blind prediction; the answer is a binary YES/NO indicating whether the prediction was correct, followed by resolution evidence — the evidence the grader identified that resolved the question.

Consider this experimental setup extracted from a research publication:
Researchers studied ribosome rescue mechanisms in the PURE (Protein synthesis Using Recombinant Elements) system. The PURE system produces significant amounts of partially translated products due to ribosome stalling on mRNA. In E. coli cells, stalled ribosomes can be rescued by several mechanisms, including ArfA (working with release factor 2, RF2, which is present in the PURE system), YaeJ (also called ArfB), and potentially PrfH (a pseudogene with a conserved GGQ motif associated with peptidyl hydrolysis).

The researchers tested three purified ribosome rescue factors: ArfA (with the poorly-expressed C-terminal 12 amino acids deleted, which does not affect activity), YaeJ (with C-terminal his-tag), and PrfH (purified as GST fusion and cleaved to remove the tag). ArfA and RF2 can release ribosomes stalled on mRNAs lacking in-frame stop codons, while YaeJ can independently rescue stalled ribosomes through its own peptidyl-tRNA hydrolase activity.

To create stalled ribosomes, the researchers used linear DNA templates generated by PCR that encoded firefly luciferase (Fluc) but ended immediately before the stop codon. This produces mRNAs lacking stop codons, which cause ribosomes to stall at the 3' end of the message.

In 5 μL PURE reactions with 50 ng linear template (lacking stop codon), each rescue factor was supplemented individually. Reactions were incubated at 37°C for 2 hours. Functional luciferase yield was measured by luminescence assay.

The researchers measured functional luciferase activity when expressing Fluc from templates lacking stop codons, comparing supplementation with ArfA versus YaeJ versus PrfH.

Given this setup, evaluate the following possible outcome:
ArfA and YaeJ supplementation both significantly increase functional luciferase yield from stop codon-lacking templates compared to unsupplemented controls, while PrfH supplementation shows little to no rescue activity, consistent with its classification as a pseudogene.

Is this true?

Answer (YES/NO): NO